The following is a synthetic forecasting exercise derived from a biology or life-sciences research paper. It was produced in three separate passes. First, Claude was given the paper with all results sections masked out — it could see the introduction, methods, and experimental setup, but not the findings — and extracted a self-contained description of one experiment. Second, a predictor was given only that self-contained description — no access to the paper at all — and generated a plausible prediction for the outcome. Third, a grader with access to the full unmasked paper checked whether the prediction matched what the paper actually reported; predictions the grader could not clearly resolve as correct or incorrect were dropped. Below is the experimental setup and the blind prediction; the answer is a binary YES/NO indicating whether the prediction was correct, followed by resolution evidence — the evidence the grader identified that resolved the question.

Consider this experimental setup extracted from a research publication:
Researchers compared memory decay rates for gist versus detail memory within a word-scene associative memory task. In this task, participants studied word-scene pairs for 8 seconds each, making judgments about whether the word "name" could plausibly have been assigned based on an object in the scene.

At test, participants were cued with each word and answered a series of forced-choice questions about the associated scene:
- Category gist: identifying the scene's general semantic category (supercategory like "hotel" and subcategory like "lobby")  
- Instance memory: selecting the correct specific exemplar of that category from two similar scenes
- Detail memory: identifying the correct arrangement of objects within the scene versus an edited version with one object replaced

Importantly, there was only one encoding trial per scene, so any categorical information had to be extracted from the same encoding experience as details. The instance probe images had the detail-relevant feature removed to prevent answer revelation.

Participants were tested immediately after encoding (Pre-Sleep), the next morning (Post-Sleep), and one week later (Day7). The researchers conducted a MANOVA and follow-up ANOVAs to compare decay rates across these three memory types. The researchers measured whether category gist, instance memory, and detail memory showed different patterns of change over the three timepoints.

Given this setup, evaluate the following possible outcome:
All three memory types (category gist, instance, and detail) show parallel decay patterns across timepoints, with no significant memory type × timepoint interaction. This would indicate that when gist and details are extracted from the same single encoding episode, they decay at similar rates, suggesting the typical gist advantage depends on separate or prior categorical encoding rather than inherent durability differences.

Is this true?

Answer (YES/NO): NO